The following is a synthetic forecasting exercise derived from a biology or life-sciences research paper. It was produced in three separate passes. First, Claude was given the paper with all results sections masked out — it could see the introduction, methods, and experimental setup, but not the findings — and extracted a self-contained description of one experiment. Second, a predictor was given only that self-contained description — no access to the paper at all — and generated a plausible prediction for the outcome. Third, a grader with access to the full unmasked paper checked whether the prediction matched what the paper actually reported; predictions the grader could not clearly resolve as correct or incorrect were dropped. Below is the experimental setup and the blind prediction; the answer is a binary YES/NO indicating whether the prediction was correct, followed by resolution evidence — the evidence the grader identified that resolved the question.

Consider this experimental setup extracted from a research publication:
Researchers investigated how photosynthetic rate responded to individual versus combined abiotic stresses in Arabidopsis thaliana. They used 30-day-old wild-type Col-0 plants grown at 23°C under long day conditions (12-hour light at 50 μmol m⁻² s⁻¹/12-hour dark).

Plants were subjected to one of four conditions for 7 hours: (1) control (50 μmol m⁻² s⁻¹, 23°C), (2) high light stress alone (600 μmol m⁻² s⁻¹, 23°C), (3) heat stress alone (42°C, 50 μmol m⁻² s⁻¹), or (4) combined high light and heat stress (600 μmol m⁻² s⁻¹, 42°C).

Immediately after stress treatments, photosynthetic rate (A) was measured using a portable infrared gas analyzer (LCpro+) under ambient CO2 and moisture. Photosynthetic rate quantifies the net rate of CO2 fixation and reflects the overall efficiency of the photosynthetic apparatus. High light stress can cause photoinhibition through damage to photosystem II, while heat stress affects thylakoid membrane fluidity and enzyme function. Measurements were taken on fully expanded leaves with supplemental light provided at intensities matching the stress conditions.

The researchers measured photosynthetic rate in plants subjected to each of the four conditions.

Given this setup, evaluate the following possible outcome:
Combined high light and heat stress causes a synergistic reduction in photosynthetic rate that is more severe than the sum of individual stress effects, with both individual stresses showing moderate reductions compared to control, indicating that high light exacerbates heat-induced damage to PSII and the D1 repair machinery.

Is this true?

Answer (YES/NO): NO